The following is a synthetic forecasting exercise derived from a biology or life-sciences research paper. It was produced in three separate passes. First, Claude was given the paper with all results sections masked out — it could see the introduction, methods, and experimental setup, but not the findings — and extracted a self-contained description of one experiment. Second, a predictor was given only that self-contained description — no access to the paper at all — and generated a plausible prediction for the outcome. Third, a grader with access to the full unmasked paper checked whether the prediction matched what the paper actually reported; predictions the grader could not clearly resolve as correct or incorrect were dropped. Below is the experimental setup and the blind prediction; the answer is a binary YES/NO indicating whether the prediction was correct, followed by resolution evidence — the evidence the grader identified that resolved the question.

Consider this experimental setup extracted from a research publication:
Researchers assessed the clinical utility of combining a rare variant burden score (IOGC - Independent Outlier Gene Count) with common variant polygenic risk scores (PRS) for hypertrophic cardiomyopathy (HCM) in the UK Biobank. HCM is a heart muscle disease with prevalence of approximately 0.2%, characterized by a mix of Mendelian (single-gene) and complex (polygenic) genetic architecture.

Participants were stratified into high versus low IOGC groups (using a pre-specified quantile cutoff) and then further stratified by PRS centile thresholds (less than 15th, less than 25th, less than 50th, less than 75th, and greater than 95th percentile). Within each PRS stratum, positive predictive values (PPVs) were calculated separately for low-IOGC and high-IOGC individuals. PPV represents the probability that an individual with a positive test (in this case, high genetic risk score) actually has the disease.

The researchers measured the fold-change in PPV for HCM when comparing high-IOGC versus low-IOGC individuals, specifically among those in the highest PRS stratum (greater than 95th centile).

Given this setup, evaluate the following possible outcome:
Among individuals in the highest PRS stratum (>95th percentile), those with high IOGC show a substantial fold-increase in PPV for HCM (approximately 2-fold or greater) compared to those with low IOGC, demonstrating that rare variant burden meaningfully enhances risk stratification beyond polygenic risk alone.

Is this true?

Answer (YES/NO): YES